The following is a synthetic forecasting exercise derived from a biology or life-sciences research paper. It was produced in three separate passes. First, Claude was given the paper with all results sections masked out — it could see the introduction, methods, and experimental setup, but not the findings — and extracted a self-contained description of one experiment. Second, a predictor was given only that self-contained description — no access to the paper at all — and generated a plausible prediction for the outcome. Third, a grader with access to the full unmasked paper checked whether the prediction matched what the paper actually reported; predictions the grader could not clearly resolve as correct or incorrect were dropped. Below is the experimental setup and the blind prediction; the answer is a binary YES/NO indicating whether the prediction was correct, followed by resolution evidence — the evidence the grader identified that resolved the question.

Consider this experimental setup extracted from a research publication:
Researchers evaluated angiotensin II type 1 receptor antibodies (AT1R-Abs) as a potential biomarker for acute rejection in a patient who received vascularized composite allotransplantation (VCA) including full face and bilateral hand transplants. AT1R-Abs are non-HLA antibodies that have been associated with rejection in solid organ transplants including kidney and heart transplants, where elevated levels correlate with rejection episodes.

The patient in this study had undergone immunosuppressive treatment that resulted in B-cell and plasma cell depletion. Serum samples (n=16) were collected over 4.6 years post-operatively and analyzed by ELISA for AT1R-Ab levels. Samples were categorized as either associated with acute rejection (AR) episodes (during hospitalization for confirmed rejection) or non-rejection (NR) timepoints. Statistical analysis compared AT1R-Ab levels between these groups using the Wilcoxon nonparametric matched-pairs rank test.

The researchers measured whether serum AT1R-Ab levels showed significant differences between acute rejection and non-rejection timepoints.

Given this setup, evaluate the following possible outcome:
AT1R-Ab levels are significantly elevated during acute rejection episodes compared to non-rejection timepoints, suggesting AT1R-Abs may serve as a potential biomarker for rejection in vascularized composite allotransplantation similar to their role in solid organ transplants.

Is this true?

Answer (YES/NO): NO